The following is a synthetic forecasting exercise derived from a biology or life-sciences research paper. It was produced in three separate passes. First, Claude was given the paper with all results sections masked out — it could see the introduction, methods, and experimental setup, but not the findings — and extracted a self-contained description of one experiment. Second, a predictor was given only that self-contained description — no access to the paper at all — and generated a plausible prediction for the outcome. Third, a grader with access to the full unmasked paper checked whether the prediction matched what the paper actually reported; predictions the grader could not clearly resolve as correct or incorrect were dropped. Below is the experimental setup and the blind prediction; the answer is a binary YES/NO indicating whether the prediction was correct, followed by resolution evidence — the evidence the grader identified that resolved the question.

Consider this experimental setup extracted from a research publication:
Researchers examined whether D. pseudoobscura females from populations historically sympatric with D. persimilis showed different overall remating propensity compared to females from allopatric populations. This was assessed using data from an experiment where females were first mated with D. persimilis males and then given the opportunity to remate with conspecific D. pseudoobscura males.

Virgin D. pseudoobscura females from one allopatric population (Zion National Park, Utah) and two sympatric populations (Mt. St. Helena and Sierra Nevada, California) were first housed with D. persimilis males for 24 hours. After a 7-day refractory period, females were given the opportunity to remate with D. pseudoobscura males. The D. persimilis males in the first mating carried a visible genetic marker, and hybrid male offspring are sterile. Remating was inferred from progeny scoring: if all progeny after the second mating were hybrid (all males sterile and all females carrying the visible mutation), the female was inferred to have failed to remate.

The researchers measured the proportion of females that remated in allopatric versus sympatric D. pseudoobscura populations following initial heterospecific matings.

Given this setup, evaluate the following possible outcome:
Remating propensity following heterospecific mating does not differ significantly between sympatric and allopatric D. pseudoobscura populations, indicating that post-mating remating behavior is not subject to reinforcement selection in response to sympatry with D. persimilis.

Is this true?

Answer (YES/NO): YES